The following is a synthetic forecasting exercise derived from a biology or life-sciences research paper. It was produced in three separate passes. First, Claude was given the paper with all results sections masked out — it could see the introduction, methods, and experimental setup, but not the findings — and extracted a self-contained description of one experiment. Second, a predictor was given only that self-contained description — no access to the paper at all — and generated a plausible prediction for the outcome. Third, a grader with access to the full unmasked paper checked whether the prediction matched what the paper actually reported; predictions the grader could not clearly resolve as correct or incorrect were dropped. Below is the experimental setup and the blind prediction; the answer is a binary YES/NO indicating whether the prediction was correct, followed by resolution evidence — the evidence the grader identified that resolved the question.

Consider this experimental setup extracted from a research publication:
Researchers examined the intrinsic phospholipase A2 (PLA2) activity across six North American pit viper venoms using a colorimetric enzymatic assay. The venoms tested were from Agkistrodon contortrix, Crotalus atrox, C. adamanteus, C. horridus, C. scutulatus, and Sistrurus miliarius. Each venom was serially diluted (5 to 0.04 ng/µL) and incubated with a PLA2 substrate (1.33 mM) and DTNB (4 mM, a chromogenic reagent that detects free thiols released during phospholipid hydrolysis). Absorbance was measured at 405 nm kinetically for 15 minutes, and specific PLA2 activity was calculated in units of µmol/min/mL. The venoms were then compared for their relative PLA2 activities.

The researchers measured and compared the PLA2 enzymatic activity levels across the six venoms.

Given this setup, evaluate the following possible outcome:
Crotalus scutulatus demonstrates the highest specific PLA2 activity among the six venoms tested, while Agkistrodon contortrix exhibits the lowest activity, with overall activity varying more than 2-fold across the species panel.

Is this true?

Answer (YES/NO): NO